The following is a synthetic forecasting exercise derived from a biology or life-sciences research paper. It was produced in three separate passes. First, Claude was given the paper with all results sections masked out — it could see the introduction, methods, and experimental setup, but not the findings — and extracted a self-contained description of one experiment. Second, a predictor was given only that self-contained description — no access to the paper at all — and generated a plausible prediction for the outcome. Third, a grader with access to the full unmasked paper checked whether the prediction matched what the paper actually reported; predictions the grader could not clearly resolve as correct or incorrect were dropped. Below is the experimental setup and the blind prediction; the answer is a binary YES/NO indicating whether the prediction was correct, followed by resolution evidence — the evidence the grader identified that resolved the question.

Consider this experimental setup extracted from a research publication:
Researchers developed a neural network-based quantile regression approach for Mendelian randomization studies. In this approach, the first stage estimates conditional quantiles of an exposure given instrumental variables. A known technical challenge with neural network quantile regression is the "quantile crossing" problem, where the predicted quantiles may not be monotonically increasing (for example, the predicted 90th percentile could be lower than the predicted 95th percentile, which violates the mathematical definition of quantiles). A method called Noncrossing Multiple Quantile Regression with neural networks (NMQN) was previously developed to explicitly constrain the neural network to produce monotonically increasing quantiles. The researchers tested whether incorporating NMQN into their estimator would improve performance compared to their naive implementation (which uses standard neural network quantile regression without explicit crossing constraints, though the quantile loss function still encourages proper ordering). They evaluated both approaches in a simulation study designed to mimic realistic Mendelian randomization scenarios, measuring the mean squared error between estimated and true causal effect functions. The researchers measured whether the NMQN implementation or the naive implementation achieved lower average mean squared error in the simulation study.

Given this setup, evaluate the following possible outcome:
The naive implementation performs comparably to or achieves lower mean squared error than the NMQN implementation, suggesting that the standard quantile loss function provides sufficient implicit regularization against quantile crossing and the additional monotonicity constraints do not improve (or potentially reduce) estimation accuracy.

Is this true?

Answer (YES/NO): YES